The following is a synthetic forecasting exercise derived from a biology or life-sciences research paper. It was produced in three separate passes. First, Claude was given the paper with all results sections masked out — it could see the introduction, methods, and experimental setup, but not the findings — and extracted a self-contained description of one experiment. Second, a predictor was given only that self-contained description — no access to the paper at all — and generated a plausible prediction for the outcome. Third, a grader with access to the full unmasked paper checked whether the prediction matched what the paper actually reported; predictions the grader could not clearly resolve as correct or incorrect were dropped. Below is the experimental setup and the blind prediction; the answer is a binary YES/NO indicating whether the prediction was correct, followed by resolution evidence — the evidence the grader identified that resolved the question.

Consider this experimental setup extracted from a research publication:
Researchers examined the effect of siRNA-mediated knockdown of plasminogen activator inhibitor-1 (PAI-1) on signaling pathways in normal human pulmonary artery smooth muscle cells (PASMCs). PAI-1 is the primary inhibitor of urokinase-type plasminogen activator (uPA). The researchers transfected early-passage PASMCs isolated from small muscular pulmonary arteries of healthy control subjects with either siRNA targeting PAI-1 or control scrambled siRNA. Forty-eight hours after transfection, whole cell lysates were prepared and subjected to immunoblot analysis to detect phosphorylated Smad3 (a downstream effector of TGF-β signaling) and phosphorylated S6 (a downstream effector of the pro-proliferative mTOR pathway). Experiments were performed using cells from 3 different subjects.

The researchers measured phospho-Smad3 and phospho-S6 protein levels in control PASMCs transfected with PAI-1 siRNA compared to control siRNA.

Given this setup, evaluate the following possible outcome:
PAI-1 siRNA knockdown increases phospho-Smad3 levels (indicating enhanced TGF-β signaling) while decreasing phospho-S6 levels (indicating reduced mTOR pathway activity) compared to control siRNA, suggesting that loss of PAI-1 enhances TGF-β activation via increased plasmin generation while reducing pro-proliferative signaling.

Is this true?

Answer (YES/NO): NO